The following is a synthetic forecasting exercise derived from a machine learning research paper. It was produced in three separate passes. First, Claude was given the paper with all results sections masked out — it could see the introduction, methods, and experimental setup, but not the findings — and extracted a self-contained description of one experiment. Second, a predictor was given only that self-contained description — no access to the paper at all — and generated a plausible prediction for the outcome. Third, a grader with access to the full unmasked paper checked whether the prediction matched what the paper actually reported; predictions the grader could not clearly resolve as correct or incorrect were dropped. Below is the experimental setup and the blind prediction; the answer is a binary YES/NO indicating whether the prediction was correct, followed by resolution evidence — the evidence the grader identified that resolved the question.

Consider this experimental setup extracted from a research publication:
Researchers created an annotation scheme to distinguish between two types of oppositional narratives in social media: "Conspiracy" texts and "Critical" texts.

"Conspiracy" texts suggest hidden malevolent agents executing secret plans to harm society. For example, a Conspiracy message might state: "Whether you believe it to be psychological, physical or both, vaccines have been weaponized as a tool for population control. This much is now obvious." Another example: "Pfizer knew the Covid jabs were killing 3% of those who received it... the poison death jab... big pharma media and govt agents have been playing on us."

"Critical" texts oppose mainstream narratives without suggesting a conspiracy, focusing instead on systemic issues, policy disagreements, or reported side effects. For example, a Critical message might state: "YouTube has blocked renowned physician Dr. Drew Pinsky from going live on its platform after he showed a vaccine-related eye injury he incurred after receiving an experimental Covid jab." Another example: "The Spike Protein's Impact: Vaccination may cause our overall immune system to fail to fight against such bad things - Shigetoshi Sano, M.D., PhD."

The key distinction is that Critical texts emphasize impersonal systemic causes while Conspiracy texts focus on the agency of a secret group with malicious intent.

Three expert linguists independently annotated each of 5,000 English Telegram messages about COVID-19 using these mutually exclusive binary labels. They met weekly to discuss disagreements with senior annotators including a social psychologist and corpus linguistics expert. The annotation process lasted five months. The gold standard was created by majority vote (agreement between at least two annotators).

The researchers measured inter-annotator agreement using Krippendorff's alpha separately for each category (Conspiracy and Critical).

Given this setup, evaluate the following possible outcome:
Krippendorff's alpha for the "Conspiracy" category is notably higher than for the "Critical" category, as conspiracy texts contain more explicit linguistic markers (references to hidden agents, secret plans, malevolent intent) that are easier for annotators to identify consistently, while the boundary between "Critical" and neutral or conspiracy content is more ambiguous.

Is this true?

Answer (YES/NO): YES